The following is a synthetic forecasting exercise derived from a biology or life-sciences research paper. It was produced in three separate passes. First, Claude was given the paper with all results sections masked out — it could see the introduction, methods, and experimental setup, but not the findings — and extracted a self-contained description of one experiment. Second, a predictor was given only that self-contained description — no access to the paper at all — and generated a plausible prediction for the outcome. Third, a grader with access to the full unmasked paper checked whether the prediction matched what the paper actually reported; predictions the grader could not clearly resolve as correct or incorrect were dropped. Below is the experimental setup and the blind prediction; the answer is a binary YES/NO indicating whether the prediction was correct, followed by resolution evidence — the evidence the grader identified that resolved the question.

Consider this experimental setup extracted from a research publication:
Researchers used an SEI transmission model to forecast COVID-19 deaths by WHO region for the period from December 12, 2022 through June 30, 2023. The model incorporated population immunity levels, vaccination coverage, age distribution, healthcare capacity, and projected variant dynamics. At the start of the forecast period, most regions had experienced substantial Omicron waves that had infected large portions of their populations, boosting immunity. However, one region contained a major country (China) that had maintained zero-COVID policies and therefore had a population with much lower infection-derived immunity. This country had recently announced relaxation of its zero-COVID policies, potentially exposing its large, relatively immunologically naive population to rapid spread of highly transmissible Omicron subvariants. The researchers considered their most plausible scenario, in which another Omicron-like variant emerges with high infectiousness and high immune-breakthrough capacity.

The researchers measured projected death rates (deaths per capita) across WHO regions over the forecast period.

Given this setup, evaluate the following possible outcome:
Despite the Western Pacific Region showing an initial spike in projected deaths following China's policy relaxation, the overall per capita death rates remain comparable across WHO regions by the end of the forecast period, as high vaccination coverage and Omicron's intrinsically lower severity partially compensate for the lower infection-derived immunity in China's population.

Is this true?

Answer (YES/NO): NO